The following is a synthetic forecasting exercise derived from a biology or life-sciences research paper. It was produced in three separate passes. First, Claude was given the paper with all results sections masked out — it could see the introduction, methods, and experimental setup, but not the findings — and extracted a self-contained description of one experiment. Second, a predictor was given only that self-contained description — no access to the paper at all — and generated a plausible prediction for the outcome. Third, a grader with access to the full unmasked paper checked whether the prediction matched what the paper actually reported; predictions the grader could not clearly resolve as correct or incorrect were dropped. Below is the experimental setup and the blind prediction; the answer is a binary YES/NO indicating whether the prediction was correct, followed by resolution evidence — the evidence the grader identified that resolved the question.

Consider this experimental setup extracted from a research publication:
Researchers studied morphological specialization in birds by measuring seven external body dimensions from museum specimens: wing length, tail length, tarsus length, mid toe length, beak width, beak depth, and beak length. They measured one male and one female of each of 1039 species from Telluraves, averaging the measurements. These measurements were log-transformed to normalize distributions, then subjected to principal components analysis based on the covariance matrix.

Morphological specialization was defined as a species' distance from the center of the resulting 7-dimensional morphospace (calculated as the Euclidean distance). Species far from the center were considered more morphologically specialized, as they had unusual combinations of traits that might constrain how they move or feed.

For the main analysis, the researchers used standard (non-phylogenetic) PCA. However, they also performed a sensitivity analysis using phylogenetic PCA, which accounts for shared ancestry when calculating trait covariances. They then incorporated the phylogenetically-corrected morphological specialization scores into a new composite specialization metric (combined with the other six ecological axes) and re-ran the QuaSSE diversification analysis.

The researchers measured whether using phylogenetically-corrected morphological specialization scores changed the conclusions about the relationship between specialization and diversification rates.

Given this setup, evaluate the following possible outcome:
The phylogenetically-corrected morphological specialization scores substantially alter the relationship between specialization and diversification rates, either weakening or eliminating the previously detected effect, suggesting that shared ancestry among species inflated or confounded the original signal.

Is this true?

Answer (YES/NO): YES